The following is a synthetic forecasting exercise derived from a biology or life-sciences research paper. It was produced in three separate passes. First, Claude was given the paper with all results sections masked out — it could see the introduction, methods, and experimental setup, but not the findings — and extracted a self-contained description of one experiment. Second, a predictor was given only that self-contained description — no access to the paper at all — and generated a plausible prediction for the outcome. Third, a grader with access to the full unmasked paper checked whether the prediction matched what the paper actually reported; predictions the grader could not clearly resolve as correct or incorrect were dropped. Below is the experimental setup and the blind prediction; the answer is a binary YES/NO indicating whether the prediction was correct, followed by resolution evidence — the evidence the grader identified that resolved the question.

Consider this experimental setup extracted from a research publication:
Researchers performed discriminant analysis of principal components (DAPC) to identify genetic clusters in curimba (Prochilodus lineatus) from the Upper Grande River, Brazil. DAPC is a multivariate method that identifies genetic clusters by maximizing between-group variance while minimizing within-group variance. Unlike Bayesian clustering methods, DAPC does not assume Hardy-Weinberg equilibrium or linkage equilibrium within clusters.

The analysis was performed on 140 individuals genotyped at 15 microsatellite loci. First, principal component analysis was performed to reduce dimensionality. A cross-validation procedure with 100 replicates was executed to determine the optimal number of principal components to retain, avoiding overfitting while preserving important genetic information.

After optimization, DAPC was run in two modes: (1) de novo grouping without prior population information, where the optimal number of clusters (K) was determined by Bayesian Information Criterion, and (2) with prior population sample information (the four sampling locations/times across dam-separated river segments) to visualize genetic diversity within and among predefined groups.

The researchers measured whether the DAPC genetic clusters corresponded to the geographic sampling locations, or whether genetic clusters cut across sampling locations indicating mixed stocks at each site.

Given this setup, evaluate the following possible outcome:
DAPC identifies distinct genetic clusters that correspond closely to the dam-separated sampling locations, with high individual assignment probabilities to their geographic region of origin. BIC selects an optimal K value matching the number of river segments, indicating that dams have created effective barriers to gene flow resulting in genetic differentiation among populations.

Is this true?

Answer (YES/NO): NO